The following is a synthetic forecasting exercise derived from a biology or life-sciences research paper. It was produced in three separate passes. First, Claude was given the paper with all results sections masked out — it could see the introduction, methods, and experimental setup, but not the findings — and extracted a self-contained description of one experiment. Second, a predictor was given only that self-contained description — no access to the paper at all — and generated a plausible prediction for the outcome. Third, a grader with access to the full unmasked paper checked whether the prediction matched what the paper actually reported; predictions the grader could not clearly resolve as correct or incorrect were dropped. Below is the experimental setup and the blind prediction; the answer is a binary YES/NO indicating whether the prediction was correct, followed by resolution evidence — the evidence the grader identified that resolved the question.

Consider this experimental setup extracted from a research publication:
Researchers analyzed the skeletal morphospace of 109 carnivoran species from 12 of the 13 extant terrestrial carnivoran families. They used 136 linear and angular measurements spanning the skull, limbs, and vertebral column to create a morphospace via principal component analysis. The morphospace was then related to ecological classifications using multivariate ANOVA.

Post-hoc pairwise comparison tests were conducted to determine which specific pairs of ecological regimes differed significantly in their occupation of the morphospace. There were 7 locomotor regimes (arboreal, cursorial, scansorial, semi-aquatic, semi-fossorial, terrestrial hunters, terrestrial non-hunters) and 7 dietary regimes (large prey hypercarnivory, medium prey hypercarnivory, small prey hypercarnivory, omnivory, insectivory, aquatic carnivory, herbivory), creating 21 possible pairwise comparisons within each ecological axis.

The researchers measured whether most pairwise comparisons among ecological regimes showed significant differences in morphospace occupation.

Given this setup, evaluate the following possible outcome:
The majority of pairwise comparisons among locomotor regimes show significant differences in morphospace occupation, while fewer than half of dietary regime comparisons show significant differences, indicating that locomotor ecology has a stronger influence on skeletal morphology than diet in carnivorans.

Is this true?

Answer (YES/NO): NO